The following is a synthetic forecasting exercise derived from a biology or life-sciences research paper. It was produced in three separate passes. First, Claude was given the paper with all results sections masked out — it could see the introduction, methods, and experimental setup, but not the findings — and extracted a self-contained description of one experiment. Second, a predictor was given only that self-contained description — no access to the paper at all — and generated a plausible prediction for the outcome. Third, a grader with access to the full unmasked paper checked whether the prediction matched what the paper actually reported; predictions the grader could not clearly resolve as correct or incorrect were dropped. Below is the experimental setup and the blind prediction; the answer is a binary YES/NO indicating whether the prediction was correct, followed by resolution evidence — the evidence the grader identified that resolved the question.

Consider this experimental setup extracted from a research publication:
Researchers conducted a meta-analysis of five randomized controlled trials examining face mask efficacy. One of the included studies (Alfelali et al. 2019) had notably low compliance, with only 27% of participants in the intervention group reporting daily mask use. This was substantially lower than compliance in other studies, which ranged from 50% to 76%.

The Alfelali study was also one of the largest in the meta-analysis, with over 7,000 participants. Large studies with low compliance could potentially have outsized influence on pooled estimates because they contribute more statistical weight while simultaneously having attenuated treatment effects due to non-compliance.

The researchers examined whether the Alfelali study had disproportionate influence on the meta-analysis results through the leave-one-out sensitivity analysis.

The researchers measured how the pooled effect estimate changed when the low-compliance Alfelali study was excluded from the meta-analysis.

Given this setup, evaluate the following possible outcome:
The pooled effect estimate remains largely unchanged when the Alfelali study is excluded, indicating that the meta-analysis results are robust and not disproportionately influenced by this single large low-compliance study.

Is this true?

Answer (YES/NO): YES